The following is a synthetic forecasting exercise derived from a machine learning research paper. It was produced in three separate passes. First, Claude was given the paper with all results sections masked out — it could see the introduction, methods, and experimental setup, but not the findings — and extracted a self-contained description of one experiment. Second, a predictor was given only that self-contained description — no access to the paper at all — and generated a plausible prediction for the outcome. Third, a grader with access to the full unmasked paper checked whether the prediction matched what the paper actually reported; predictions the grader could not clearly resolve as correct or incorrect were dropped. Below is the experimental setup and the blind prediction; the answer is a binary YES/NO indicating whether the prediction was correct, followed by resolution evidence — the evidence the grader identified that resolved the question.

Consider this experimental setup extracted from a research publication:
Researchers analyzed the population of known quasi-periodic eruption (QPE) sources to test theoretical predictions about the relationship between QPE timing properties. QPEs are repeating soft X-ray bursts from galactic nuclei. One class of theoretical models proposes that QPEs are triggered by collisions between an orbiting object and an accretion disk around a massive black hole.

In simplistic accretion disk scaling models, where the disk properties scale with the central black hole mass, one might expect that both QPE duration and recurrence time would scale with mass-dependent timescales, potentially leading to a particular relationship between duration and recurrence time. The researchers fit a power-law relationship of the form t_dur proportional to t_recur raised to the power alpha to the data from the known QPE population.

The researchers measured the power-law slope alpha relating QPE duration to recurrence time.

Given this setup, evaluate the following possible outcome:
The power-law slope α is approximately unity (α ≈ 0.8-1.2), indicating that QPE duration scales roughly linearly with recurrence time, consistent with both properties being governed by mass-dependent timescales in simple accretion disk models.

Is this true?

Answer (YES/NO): NO